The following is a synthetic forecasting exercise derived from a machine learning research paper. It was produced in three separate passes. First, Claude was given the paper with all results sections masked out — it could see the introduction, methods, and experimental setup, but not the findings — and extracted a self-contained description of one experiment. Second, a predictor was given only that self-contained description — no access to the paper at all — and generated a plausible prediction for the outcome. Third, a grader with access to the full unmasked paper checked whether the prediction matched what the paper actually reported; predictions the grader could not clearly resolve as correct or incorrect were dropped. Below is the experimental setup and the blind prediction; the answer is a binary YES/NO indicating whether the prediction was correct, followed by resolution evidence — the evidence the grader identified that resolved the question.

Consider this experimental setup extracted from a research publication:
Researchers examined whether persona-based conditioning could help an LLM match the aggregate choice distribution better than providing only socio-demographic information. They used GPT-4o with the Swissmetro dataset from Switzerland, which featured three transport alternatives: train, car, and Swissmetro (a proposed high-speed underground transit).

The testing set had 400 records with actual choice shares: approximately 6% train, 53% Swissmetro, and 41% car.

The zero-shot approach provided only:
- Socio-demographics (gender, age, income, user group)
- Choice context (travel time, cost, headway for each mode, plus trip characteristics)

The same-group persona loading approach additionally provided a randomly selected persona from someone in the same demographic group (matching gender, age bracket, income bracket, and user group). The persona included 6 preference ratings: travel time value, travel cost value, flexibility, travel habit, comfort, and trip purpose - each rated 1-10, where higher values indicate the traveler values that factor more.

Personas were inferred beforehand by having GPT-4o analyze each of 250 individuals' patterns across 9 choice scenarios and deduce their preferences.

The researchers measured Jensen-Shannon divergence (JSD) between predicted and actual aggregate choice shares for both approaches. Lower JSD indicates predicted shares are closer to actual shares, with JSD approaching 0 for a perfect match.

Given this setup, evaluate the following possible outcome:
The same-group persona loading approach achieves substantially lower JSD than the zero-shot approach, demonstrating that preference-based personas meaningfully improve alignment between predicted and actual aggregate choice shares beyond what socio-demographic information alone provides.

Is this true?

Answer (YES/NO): YES